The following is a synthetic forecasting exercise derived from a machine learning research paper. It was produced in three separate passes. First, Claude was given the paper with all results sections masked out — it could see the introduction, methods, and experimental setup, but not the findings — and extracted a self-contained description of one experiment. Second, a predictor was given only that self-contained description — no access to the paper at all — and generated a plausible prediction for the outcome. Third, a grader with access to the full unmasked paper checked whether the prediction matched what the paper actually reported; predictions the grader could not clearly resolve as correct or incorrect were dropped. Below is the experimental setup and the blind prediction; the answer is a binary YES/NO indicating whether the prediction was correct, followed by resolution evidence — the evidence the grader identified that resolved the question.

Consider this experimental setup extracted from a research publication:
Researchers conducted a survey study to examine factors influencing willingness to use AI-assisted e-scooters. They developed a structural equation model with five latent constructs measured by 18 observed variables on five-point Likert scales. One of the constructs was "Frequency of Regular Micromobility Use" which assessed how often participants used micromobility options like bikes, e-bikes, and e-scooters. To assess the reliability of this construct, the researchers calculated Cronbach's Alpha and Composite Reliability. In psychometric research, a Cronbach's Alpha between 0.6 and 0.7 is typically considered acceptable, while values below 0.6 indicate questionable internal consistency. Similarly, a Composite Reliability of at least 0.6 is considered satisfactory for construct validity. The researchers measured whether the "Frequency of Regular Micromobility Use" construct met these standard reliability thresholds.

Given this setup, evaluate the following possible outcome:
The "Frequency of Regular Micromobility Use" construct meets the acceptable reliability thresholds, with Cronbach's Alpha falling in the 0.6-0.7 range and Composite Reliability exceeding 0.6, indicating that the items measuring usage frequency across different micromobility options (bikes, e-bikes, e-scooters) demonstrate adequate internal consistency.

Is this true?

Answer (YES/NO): NO